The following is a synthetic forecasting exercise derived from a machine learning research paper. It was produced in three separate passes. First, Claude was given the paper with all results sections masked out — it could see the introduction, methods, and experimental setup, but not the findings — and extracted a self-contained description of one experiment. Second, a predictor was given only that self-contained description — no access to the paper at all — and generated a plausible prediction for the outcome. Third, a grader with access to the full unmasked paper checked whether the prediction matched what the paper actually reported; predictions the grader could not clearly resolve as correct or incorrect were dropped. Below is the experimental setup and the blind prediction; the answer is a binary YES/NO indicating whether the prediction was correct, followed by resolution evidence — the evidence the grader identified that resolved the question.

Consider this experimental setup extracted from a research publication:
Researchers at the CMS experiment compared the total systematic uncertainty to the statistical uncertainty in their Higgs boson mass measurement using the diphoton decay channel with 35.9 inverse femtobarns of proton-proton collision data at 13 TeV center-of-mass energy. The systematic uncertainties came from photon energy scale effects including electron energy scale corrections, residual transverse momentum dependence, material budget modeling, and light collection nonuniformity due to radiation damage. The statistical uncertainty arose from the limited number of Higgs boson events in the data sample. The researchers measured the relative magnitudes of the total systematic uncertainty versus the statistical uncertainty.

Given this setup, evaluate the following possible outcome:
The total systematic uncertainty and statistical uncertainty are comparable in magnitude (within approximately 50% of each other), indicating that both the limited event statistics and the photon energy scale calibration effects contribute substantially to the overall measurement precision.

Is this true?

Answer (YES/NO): YES